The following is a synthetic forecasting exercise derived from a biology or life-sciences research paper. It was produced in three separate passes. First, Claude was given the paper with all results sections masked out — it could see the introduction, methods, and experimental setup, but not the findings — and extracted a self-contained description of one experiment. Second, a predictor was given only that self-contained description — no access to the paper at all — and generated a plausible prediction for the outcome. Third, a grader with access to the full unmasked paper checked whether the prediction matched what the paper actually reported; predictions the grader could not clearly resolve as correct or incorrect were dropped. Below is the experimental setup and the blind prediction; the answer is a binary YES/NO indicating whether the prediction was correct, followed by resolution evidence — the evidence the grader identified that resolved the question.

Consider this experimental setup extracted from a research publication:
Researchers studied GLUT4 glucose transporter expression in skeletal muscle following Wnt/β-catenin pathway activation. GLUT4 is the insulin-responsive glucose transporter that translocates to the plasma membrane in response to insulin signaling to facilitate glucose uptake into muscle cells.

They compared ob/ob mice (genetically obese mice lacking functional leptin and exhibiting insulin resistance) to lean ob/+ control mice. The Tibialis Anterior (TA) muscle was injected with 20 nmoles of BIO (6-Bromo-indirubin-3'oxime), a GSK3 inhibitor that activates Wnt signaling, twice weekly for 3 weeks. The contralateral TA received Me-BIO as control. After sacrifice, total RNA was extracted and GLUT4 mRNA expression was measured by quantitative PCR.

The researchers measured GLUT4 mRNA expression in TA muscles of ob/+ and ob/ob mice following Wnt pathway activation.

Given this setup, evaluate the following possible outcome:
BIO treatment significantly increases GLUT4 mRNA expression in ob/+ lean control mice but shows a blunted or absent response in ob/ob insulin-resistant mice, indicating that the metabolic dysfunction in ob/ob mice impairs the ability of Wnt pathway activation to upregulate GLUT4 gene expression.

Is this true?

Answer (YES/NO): NO